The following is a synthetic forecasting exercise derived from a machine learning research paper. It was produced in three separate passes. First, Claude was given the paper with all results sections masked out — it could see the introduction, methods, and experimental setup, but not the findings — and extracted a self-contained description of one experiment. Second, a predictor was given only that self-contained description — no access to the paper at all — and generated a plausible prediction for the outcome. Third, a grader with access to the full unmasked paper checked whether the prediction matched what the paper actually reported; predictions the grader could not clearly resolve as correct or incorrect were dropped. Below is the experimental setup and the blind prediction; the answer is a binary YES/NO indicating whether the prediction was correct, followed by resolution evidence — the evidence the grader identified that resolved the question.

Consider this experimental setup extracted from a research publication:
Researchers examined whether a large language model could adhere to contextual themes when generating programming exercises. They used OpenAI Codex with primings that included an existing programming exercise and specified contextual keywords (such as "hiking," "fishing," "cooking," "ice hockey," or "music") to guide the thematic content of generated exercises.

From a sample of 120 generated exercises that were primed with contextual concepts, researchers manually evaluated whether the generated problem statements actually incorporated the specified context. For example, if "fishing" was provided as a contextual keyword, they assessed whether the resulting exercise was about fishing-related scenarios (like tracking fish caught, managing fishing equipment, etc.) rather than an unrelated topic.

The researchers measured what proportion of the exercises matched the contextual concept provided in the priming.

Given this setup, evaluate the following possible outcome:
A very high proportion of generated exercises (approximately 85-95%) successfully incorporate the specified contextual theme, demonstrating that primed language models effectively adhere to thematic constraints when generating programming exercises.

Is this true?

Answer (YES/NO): NO